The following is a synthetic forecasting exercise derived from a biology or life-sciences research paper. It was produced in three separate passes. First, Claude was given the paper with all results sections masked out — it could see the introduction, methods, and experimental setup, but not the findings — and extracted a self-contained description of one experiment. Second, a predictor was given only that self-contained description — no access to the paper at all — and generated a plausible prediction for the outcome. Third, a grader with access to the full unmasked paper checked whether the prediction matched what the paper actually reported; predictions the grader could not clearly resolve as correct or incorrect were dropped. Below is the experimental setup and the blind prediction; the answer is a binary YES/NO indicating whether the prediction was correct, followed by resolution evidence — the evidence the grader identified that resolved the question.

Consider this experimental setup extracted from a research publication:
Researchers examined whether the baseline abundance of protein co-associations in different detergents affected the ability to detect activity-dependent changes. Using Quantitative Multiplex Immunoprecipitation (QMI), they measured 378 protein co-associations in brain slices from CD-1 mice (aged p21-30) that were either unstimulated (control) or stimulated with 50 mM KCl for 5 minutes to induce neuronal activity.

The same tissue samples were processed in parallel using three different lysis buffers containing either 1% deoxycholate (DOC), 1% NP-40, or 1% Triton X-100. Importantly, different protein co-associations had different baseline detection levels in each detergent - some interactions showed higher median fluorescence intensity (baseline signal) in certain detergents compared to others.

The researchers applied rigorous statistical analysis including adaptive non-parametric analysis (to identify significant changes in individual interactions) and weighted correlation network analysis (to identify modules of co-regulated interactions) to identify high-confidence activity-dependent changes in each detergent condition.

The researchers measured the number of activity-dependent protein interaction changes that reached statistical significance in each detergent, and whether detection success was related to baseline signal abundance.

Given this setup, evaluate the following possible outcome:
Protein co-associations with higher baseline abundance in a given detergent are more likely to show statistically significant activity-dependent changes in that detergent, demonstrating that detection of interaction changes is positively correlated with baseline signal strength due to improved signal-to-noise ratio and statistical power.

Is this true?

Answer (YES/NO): YES